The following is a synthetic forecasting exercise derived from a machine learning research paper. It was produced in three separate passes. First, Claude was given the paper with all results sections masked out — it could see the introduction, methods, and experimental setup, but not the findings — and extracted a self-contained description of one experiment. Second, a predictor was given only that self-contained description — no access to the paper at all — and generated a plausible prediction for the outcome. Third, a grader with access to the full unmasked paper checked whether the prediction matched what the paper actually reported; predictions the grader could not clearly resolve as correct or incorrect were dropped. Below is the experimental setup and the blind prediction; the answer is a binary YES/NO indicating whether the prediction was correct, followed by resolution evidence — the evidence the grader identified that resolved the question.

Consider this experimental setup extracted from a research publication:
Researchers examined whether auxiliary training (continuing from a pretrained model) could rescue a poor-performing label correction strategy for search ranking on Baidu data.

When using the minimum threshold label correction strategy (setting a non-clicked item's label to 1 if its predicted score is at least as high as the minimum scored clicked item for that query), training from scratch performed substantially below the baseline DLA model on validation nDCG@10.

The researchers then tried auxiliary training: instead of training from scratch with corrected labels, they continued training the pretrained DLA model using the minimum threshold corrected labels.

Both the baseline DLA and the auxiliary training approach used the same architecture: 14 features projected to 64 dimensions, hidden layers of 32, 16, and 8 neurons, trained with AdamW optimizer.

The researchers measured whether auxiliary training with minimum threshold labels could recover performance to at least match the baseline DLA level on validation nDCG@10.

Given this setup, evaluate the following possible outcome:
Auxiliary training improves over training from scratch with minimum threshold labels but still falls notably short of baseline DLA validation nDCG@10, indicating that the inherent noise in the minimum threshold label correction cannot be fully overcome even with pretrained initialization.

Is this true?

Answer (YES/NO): NO